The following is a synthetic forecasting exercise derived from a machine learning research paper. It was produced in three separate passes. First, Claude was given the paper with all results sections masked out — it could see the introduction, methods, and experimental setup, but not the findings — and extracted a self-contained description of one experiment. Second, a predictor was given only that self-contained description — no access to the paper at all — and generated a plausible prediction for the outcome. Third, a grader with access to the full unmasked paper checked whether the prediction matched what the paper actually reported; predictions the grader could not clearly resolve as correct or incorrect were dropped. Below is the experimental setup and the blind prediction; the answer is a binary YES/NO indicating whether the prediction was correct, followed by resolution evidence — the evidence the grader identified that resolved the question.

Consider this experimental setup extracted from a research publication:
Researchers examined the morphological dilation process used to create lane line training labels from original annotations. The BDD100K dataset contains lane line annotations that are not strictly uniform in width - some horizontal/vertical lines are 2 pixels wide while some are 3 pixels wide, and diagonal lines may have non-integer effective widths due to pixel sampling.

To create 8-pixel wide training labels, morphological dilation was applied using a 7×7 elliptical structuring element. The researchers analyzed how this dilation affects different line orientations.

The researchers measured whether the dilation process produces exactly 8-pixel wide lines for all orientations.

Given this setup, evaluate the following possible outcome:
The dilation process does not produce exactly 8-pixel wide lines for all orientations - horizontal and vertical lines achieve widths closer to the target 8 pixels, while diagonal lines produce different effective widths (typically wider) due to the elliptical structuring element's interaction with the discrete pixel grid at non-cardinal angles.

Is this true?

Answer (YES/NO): NO